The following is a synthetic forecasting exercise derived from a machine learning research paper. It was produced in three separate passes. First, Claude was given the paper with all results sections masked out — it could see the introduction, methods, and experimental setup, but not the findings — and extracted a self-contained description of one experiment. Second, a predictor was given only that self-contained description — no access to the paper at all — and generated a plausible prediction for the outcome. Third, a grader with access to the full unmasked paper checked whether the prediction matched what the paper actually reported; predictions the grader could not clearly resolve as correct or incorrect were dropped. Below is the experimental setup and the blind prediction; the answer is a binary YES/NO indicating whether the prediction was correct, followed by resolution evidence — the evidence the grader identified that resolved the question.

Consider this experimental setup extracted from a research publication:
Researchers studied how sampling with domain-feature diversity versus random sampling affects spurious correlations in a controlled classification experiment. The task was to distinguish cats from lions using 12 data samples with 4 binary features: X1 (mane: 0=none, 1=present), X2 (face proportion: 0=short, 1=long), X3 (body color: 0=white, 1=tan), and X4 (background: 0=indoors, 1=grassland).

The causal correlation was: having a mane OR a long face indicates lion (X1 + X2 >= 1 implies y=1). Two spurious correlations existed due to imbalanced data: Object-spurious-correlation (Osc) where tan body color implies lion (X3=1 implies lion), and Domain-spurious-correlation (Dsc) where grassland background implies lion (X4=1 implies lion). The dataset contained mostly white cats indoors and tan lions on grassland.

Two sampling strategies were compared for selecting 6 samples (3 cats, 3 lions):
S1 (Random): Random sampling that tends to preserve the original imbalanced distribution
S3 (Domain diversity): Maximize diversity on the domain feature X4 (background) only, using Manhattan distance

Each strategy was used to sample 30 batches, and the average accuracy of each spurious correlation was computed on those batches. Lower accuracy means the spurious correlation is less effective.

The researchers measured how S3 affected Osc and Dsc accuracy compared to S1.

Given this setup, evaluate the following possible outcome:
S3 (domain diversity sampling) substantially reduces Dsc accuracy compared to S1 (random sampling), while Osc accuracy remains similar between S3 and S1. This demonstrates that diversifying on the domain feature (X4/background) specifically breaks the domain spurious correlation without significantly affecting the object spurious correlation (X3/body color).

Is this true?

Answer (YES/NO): YES